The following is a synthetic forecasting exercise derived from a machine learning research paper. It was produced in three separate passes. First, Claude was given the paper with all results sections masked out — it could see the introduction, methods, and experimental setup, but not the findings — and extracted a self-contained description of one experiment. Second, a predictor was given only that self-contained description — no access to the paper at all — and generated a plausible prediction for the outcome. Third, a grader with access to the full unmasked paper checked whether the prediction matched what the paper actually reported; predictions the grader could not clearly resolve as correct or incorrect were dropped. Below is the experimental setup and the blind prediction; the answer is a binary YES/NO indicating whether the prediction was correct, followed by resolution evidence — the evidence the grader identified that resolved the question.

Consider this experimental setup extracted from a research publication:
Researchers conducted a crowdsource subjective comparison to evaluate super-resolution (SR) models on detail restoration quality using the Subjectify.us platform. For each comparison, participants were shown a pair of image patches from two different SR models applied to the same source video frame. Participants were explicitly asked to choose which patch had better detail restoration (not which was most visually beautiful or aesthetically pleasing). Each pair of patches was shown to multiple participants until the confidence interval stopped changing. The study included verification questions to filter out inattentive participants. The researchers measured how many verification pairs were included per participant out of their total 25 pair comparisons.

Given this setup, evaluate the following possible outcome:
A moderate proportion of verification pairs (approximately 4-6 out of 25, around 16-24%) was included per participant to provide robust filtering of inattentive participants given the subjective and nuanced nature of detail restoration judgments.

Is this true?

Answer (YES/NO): NO